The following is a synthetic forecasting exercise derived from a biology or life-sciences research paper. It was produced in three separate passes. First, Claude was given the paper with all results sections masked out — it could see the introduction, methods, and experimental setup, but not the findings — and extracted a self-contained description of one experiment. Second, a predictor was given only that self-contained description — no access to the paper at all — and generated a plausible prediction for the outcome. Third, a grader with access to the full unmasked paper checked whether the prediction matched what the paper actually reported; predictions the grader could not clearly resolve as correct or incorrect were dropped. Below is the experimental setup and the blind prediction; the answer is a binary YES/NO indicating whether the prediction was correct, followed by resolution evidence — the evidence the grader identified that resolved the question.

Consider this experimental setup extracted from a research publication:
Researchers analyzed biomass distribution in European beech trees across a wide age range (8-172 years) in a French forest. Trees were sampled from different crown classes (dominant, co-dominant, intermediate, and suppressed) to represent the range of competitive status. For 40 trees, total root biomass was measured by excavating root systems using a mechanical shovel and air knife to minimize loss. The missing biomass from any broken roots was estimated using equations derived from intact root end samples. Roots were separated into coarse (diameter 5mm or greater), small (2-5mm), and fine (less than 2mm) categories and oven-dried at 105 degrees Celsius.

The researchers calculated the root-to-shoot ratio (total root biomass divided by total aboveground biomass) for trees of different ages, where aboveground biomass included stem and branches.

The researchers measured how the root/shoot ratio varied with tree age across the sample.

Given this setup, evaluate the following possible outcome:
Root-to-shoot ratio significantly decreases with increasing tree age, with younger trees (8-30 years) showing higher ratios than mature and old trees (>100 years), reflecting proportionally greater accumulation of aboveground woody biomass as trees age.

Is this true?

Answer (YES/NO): YES